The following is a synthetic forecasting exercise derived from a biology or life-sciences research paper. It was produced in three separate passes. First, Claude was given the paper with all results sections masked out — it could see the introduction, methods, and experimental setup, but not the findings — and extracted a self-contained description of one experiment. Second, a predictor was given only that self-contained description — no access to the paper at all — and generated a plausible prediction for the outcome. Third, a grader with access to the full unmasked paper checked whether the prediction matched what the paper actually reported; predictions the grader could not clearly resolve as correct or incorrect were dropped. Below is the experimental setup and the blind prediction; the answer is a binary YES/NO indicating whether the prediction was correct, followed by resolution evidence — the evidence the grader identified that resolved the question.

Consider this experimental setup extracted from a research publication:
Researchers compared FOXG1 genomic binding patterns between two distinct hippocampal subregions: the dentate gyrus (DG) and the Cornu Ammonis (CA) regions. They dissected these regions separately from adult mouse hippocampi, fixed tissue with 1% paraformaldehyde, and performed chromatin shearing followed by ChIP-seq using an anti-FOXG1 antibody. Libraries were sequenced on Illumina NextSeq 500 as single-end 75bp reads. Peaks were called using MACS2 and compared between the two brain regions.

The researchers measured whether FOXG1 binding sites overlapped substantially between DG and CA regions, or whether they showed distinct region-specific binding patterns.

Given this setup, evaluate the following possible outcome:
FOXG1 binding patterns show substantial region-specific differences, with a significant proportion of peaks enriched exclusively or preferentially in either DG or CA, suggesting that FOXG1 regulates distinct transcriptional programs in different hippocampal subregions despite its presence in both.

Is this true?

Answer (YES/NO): NO